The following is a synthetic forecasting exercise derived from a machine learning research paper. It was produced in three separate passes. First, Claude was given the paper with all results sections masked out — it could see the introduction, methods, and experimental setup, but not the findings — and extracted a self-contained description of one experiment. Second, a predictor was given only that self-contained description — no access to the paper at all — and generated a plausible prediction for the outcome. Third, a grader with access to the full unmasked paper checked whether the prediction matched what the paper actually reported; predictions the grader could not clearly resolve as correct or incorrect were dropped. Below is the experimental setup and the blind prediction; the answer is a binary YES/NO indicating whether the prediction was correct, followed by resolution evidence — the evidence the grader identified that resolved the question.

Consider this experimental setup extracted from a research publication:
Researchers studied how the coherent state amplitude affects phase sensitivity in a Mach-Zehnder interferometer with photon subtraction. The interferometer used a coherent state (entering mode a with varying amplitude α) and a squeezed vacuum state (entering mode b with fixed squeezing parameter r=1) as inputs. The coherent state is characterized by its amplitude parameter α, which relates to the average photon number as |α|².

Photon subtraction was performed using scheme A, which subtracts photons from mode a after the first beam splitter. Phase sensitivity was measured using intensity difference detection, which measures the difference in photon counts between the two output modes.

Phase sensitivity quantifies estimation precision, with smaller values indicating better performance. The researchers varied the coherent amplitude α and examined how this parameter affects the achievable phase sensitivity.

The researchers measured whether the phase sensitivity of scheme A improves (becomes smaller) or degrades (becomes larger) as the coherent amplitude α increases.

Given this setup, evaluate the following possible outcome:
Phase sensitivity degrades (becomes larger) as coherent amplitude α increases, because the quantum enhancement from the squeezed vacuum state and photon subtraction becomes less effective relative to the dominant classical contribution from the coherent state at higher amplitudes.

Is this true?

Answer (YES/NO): NO